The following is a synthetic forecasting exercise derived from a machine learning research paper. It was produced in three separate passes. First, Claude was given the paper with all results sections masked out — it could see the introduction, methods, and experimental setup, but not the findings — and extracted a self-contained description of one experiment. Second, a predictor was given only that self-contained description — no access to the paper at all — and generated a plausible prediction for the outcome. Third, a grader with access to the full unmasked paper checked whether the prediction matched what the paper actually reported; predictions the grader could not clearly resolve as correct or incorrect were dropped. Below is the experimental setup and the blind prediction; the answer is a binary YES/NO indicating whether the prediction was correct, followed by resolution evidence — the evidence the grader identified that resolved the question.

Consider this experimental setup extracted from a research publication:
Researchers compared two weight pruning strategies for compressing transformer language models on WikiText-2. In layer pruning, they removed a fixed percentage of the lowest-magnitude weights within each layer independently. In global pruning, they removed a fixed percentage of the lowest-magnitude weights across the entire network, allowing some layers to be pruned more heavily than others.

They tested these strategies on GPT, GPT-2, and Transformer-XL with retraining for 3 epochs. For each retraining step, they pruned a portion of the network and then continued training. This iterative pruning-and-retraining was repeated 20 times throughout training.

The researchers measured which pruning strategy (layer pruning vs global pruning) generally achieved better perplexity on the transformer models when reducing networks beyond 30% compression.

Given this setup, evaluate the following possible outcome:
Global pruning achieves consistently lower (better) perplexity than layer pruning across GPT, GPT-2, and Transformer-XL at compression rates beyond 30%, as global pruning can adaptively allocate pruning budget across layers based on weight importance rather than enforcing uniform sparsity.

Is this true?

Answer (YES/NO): YES